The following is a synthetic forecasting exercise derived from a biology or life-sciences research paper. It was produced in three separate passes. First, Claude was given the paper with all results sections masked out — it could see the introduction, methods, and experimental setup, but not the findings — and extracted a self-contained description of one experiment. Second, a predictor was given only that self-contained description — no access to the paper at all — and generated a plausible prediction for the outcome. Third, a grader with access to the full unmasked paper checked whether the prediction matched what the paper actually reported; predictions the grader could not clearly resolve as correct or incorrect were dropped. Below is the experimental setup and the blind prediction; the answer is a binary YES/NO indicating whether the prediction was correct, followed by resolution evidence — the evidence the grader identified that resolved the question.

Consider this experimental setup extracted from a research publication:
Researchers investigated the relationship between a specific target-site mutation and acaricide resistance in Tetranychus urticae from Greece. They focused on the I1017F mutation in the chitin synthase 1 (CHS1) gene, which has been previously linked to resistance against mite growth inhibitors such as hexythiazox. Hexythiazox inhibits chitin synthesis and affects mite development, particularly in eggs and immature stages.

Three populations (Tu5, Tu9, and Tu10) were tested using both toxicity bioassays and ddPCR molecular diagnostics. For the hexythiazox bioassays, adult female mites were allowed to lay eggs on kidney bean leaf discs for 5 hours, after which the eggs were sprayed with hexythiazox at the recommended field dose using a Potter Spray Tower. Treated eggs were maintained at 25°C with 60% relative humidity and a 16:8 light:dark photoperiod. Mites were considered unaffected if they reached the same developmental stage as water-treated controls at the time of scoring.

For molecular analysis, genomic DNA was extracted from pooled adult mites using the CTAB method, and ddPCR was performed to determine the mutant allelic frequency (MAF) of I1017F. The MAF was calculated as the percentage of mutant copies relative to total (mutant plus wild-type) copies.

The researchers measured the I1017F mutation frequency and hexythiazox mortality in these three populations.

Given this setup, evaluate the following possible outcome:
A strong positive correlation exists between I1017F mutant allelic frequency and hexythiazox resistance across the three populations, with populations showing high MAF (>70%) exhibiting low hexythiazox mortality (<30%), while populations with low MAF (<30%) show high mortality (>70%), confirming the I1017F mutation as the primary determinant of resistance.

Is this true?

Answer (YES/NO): YES